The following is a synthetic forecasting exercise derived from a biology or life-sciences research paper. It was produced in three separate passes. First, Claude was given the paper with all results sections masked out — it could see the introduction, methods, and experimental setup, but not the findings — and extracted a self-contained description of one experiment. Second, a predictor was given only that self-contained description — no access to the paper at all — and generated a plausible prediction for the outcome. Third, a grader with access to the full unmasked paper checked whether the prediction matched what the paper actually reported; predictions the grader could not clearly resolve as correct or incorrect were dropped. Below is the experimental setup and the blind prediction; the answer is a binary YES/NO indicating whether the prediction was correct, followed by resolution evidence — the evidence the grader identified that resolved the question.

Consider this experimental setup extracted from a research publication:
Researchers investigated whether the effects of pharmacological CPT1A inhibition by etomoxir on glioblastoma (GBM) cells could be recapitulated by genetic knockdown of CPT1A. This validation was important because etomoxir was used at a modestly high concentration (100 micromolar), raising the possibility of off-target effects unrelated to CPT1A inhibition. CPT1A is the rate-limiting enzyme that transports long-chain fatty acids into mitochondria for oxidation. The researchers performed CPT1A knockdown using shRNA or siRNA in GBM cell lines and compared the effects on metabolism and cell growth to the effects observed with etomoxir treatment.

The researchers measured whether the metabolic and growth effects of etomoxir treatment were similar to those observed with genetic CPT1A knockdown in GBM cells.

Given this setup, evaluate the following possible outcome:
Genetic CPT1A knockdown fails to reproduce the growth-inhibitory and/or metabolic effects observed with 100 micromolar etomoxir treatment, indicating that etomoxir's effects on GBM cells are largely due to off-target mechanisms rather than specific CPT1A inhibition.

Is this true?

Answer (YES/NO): NO